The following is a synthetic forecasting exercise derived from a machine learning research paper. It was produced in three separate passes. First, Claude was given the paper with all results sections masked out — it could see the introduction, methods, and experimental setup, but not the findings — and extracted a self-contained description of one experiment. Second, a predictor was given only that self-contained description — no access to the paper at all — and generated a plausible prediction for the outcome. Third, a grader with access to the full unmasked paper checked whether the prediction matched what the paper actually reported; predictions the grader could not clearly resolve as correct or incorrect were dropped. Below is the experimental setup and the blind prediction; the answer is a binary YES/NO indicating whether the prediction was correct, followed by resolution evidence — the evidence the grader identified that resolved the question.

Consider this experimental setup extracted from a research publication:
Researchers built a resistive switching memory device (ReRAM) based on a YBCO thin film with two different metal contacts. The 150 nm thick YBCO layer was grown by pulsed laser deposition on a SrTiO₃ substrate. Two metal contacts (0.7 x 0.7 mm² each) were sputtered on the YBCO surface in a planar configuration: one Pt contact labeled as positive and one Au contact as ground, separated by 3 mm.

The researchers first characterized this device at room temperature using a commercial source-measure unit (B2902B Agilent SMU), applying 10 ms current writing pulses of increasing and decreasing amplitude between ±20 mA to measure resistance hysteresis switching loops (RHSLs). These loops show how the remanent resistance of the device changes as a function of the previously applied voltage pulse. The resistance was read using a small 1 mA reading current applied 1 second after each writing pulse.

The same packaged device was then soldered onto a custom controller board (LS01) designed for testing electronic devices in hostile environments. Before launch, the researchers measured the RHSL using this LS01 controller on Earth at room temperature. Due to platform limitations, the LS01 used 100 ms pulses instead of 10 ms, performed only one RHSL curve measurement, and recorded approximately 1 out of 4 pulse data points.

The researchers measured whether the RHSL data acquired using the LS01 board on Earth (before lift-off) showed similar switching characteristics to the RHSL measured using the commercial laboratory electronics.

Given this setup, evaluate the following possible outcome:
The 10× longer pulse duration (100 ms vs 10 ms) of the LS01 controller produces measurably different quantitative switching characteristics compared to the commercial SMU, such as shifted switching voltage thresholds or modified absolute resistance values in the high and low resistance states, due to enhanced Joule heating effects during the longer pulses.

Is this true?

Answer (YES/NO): NO